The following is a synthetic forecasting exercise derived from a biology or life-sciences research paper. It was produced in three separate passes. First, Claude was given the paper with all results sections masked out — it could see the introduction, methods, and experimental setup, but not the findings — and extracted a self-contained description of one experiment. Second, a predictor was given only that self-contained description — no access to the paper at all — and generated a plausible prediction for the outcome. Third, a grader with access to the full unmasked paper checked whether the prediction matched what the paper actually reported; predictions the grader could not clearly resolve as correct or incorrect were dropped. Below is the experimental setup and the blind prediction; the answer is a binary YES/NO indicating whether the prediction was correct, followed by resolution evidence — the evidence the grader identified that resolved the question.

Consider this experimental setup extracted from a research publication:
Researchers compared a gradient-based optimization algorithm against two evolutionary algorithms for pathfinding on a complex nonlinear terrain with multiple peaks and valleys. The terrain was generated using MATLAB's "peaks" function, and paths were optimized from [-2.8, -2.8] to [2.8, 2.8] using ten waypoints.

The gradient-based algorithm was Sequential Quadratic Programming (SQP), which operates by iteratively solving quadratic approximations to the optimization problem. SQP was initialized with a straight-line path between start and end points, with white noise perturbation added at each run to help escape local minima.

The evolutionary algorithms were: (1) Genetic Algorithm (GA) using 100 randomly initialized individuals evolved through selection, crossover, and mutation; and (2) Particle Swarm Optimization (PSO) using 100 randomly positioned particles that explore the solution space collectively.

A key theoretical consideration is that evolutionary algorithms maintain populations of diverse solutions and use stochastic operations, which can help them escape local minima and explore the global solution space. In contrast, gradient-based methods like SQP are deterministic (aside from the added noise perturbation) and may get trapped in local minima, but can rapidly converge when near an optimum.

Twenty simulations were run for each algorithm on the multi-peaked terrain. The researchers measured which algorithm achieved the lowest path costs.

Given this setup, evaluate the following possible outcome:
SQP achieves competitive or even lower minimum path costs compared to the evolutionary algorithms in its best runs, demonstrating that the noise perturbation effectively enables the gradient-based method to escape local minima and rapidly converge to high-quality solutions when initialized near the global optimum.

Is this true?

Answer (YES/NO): NO